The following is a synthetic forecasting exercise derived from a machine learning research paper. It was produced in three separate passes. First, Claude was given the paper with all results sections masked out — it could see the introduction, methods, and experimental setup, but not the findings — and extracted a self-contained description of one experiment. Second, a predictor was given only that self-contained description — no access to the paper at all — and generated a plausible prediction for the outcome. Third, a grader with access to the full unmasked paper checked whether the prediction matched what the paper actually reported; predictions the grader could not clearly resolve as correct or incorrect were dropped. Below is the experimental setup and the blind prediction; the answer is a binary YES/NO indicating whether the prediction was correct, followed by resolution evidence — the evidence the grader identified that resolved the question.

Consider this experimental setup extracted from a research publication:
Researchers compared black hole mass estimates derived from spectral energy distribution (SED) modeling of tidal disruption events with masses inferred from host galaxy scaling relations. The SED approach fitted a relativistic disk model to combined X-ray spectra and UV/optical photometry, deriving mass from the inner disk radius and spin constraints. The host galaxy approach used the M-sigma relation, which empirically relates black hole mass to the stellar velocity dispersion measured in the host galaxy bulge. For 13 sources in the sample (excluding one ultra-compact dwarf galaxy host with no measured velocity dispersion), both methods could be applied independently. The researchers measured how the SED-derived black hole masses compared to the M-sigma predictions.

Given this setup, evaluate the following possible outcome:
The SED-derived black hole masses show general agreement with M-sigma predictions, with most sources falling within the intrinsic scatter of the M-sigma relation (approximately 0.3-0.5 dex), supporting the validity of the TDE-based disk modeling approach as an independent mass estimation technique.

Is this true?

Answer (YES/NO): YES